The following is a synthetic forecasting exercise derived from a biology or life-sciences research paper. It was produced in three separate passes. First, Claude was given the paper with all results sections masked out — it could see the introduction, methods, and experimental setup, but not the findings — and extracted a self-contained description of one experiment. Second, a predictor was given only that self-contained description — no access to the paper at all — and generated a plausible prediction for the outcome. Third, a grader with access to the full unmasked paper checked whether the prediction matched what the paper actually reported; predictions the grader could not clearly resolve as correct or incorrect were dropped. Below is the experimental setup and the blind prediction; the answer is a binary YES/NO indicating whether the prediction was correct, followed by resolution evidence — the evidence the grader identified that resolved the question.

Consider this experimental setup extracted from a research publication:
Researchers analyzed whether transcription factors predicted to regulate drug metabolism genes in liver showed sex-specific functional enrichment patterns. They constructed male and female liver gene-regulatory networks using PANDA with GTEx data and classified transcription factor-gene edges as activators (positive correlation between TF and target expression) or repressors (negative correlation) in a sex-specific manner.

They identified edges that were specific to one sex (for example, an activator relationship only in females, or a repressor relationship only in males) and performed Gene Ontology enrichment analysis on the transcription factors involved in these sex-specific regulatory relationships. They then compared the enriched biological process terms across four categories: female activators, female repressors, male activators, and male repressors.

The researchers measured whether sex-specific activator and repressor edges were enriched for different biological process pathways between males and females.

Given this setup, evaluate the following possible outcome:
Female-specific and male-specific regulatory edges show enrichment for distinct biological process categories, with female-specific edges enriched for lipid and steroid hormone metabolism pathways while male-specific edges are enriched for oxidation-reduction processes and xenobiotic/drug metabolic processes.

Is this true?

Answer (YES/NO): NO